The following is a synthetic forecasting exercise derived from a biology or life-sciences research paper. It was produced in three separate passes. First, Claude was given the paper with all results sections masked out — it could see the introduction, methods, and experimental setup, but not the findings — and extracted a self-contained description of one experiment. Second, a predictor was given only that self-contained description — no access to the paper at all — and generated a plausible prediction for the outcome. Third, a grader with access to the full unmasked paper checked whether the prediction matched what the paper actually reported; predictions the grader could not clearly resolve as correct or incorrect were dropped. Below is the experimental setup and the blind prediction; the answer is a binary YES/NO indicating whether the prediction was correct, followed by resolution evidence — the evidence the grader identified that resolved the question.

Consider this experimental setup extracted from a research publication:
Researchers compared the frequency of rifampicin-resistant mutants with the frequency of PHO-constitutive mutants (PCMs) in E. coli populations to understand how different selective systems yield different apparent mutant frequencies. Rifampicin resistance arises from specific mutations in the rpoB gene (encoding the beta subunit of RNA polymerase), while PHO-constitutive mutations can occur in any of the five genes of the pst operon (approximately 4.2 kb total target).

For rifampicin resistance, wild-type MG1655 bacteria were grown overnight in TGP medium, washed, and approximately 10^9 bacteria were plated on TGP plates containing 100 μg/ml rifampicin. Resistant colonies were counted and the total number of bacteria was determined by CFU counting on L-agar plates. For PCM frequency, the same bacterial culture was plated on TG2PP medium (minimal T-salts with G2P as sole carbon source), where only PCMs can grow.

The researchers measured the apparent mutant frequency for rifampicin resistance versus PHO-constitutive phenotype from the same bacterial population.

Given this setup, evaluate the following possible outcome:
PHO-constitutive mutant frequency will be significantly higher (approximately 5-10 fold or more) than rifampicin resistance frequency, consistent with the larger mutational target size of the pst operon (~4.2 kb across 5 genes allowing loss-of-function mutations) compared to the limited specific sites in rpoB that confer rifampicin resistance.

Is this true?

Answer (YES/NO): NO